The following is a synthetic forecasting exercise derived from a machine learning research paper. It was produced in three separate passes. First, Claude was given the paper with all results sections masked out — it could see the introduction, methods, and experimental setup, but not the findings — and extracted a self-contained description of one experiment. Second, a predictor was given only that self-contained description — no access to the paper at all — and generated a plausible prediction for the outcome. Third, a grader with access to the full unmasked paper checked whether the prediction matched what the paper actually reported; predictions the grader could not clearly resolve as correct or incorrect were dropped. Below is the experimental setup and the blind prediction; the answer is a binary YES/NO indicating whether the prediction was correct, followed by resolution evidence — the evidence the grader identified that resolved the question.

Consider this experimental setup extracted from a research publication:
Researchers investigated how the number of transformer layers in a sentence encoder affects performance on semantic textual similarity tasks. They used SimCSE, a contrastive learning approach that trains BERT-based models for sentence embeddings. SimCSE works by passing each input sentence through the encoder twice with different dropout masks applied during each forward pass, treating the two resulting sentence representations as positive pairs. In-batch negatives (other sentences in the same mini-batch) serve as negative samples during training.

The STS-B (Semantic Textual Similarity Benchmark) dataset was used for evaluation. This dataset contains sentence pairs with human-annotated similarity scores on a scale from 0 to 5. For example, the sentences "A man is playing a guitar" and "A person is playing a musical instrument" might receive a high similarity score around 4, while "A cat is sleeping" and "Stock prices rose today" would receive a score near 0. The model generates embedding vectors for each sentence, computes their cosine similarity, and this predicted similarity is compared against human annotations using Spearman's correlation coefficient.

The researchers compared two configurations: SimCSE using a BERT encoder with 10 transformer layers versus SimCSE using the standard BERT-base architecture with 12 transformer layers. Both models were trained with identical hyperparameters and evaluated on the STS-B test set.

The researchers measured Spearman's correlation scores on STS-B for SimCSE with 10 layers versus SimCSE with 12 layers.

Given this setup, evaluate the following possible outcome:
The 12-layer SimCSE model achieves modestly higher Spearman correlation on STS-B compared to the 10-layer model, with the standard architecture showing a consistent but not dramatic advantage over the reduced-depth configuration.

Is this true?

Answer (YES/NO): NO